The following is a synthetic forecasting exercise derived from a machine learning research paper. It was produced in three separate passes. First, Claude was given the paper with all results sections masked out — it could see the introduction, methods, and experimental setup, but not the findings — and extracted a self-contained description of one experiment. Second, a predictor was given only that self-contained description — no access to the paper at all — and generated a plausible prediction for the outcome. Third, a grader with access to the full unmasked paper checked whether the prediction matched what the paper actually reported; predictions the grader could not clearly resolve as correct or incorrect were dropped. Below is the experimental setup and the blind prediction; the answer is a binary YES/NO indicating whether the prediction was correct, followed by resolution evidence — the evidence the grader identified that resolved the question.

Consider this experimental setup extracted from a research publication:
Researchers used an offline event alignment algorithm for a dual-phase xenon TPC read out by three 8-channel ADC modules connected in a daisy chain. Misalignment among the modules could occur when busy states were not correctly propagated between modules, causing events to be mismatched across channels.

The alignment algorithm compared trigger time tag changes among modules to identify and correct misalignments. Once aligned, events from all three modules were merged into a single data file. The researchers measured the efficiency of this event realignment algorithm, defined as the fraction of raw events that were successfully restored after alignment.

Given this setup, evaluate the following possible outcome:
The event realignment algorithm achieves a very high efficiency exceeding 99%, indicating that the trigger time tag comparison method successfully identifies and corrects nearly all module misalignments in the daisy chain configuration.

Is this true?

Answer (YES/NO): YES